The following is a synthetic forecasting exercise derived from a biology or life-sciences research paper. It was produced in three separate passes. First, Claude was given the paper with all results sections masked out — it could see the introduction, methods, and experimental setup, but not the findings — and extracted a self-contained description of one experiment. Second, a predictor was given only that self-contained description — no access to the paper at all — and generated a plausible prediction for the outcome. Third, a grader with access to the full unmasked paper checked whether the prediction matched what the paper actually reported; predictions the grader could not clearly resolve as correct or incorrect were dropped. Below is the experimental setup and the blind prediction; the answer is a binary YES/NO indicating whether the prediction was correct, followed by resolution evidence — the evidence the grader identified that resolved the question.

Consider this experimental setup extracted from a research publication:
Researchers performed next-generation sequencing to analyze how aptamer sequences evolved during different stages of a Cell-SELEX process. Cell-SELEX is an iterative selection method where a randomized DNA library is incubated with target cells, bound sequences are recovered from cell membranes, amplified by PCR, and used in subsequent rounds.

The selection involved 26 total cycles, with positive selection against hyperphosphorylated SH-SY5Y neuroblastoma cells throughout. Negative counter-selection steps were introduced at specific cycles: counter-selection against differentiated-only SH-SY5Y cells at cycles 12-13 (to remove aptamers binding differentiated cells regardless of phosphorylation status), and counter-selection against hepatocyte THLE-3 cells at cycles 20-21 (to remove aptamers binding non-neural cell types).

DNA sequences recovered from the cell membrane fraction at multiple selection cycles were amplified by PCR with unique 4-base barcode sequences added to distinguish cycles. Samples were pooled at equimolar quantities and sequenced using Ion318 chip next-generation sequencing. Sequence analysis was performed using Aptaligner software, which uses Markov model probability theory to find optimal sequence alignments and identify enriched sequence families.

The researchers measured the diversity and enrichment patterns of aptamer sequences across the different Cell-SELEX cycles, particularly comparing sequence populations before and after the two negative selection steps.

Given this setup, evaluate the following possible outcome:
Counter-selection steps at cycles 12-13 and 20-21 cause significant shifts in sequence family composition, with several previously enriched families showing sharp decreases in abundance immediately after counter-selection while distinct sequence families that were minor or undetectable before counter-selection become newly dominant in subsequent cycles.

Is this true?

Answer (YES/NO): NO